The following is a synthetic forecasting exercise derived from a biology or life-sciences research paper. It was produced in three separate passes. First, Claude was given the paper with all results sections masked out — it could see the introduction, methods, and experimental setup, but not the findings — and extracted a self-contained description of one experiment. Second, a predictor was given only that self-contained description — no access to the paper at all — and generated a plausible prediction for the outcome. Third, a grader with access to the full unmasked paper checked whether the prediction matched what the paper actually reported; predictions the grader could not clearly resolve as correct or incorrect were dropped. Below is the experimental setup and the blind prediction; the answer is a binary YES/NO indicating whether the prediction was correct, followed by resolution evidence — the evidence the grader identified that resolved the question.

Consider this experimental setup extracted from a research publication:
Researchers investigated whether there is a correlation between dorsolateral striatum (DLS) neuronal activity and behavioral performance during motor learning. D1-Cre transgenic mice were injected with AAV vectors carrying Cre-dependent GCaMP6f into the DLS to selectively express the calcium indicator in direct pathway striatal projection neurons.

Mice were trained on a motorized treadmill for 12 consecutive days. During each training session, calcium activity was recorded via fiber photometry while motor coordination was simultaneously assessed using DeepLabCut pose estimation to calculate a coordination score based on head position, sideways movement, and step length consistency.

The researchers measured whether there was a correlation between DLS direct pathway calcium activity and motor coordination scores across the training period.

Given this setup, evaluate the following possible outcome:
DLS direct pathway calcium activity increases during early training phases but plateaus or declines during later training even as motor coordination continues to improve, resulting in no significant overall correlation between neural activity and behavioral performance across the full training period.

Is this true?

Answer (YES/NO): NO